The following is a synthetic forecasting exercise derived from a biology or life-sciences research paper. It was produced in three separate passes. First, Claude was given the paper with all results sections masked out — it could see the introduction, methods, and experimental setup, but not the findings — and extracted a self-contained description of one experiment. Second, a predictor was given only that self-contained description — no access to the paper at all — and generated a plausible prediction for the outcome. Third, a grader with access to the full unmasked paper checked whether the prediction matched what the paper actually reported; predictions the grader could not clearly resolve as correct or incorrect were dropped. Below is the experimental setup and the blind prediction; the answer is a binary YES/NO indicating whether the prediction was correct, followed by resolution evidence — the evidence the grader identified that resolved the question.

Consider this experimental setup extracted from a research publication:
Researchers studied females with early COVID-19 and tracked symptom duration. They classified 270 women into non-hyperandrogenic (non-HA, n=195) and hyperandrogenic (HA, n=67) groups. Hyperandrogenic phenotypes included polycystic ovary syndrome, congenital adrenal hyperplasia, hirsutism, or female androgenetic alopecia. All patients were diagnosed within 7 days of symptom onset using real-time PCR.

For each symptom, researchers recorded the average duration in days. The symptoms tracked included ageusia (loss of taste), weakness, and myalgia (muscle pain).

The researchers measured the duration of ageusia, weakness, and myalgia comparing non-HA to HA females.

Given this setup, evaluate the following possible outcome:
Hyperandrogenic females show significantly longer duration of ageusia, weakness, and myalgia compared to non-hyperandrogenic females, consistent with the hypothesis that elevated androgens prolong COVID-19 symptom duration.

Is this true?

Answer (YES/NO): YES